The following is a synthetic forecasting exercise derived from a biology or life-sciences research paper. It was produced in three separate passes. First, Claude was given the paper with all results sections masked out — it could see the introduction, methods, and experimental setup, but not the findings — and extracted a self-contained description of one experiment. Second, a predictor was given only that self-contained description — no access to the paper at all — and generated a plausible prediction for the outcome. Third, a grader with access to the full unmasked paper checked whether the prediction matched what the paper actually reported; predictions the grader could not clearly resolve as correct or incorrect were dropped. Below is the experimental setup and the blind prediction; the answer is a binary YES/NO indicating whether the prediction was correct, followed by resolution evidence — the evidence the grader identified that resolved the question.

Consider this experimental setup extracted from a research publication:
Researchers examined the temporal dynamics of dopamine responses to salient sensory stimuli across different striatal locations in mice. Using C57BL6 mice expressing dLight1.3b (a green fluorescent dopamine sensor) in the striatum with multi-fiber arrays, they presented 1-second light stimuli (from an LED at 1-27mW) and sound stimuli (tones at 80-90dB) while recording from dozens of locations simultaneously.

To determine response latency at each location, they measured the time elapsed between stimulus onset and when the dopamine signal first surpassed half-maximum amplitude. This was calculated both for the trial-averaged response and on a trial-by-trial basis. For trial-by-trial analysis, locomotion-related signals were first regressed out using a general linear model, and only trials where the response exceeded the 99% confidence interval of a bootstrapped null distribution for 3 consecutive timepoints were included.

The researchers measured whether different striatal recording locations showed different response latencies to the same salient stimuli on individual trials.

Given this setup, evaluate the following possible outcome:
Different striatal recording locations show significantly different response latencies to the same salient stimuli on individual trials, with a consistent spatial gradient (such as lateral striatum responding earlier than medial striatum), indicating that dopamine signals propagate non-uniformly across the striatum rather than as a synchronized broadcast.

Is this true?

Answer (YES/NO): NO